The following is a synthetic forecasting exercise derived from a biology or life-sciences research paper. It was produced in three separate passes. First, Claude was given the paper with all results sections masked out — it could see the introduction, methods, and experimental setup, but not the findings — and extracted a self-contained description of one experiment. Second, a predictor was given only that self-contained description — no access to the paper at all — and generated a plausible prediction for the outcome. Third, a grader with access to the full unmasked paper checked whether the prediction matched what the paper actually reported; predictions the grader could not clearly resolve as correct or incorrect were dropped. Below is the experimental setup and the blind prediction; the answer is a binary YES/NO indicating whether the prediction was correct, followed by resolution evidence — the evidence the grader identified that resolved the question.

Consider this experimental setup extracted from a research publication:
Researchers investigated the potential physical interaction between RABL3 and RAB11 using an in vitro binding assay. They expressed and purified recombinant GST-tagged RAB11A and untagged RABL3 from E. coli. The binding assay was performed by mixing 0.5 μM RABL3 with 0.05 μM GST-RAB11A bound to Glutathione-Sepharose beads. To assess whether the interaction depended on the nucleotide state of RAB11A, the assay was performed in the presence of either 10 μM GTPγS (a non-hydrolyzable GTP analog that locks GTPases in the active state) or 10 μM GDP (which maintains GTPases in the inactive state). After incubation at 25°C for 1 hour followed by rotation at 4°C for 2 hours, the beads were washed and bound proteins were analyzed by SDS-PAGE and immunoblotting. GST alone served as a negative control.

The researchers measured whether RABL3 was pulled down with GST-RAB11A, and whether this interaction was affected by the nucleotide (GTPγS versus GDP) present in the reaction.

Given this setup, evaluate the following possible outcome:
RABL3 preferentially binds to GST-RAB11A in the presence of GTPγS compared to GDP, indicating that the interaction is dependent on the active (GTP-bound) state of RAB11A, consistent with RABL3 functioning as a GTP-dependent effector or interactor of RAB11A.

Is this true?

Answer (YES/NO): NO